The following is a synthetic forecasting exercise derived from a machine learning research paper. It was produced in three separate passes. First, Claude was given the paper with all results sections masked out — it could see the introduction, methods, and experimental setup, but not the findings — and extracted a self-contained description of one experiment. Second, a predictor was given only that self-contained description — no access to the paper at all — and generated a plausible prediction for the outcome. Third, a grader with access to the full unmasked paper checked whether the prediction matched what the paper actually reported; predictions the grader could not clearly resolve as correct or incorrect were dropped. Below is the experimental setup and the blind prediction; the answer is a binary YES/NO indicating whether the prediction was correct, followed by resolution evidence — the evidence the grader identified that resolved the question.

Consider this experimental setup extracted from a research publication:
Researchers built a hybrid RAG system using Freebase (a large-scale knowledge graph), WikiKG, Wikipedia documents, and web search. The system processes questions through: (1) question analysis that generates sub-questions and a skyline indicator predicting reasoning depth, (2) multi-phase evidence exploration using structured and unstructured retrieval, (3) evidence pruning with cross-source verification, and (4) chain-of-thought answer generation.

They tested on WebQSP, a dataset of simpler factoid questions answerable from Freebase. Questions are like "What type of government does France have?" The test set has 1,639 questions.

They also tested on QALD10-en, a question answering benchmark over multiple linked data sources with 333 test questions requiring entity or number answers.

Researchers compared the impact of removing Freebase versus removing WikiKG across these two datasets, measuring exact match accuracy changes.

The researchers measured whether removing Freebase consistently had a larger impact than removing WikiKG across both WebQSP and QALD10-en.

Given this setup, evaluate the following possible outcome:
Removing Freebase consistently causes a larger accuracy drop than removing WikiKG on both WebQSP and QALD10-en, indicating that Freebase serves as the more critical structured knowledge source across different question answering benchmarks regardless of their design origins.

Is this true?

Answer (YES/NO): NO